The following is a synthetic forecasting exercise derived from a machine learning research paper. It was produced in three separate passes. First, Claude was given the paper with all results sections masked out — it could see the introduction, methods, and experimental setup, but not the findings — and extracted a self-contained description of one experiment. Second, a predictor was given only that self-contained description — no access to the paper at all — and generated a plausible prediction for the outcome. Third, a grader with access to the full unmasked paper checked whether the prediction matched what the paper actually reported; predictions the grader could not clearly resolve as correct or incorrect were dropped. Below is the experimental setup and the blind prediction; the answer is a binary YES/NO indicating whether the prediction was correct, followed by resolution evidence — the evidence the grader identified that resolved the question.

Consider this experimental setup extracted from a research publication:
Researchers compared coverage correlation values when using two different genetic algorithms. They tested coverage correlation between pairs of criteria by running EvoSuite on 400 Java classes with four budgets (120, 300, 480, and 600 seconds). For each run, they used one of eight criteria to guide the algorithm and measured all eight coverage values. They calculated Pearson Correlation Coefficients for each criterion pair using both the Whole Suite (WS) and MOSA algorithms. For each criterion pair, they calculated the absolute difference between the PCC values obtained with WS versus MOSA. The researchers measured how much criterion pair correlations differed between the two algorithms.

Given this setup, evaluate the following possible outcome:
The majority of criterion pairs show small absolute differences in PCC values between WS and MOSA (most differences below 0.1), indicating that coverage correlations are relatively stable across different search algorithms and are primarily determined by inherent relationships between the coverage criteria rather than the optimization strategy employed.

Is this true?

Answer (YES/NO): YES